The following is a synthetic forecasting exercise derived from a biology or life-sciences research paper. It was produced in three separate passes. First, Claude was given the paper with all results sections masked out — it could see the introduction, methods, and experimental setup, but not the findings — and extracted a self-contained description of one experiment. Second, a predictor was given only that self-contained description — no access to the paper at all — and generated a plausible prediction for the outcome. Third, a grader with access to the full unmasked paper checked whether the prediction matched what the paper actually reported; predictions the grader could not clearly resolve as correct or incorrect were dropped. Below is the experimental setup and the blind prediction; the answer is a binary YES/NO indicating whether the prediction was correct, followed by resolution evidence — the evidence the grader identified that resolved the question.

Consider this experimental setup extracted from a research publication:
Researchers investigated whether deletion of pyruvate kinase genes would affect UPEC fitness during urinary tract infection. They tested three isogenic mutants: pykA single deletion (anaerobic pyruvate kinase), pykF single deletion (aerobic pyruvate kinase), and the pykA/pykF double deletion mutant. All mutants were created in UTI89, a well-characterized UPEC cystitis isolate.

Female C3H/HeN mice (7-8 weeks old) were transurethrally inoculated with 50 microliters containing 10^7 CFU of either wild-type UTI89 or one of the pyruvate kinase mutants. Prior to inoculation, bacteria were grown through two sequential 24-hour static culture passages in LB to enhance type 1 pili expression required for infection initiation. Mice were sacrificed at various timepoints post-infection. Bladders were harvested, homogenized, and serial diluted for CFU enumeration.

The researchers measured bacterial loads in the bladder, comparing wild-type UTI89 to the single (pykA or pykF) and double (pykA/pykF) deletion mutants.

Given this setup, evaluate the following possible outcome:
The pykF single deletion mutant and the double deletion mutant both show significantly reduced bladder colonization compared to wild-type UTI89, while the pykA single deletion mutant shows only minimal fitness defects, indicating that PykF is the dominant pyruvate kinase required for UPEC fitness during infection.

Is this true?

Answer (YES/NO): NO